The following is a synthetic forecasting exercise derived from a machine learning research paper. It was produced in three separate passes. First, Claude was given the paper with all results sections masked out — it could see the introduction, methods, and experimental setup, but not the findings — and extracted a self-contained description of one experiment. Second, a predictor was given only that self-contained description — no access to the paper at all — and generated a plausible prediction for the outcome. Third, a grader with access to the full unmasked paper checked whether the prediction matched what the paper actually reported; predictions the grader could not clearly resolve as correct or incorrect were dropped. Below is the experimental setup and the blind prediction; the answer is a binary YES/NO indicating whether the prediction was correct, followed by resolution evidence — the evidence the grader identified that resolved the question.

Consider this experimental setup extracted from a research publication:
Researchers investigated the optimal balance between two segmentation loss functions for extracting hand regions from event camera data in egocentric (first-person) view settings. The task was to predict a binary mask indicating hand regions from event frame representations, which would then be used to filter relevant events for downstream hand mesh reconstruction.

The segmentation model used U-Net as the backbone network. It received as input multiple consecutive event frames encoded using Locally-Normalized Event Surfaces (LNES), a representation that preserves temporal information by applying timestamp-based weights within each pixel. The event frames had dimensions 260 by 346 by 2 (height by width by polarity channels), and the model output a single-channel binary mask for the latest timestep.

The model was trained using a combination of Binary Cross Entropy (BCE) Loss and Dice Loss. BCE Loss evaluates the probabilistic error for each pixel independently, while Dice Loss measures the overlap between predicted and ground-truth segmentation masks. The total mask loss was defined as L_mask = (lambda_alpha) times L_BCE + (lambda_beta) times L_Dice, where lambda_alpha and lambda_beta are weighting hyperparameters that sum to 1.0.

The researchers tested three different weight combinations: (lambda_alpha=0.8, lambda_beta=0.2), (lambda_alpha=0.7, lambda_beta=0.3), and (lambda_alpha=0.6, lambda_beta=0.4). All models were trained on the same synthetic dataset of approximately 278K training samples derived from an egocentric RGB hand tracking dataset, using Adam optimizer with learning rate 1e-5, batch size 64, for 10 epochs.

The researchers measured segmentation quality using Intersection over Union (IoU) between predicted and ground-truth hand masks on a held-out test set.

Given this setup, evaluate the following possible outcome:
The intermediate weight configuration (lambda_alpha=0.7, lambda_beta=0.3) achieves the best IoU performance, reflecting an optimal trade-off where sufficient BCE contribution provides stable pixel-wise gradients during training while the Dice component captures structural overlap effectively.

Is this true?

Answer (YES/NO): YES